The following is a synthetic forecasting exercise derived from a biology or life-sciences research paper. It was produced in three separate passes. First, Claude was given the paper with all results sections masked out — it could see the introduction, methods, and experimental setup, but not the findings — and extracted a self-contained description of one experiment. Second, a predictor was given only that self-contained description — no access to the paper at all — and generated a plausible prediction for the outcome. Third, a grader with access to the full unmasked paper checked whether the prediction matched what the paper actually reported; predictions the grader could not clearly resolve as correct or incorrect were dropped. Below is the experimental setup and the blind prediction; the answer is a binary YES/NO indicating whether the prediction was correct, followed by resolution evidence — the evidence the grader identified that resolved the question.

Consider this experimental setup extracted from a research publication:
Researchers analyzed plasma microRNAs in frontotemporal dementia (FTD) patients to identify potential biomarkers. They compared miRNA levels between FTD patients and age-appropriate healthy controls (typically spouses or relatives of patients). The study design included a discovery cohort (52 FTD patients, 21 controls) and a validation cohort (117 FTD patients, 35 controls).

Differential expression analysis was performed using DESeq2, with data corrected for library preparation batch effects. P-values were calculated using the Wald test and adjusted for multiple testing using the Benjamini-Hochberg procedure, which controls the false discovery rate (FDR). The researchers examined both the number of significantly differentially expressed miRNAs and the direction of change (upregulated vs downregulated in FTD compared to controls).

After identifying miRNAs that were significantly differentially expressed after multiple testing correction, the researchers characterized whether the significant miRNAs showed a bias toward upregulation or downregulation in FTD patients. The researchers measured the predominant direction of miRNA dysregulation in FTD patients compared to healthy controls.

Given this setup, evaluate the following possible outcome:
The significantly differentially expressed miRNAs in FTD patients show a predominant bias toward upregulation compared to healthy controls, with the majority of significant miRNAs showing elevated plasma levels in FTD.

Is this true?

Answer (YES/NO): YES